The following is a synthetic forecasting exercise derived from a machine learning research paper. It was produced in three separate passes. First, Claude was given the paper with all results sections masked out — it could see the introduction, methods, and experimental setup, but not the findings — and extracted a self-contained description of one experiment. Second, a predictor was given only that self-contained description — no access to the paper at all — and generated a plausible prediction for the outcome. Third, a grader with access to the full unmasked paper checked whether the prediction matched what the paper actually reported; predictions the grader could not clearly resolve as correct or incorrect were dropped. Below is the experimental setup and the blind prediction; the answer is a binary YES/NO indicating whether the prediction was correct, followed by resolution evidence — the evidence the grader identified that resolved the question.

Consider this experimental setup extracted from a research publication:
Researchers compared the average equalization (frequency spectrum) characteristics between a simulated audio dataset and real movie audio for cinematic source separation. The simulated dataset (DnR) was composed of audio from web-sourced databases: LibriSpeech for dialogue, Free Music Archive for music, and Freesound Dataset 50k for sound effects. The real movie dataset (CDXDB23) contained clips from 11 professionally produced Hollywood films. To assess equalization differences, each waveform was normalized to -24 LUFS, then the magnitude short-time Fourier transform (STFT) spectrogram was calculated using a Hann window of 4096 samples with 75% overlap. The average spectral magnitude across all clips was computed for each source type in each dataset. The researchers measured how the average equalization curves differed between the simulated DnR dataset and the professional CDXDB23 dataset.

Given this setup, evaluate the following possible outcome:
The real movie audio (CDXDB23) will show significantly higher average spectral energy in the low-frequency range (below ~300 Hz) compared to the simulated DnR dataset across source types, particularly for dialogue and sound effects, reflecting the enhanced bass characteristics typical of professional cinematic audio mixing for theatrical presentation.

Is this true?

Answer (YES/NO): NO